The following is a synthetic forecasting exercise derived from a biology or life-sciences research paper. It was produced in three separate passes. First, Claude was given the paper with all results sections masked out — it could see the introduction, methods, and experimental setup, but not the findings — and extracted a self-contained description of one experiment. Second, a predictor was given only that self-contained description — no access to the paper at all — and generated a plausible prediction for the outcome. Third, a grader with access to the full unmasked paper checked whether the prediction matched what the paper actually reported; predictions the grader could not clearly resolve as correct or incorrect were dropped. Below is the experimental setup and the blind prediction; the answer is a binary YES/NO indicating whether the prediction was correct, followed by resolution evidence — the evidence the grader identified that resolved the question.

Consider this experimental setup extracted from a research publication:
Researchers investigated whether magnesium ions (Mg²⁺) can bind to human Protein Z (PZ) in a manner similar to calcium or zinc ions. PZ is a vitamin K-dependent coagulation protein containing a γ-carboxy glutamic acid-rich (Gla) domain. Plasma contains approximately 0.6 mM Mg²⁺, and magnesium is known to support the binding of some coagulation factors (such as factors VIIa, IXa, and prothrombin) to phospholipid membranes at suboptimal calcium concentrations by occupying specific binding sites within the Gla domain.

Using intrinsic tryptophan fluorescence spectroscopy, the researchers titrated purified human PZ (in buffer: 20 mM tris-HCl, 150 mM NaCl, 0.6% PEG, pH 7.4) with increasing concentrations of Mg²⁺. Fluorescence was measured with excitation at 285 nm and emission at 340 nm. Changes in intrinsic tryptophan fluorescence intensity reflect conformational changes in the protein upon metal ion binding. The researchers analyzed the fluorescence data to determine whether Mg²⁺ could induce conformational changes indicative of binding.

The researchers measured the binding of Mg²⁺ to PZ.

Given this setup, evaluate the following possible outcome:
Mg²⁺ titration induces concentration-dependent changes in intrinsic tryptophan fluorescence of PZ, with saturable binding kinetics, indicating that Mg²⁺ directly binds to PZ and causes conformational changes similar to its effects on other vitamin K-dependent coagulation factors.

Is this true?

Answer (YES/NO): NO